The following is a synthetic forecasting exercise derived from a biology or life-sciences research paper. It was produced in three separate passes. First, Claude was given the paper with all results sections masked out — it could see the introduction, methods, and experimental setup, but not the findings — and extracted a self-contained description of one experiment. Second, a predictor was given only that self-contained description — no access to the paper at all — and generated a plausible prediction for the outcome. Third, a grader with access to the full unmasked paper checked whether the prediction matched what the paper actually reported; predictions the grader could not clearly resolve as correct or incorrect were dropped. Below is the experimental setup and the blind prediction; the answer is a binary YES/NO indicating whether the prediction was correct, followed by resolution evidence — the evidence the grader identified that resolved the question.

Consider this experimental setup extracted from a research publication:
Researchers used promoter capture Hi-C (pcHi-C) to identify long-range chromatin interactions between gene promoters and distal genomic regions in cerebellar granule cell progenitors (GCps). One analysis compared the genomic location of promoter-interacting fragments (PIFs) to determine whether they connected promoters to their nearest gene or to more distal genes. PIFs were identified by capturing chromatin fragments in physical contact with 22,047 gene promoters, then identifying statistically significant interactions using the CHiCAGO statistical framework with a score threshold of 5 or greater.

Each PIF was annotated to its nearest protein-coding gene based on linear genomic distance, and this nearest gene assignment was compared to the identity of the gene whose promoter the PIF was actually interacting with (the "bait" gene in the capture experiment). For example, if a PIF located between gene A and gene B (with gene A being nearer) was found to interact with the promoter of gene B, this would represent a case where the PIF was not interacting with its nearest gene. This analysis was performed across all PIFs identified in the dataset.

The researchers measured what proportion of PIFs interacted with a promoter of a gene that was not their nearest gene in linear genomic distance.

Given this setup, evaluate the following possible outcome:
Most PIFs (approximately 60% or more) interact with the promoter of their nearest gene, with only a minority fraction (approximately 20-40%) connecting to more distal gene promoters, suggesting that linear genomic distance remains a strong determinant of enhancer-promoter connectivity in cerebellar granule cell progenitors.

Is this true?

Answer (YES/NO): NO